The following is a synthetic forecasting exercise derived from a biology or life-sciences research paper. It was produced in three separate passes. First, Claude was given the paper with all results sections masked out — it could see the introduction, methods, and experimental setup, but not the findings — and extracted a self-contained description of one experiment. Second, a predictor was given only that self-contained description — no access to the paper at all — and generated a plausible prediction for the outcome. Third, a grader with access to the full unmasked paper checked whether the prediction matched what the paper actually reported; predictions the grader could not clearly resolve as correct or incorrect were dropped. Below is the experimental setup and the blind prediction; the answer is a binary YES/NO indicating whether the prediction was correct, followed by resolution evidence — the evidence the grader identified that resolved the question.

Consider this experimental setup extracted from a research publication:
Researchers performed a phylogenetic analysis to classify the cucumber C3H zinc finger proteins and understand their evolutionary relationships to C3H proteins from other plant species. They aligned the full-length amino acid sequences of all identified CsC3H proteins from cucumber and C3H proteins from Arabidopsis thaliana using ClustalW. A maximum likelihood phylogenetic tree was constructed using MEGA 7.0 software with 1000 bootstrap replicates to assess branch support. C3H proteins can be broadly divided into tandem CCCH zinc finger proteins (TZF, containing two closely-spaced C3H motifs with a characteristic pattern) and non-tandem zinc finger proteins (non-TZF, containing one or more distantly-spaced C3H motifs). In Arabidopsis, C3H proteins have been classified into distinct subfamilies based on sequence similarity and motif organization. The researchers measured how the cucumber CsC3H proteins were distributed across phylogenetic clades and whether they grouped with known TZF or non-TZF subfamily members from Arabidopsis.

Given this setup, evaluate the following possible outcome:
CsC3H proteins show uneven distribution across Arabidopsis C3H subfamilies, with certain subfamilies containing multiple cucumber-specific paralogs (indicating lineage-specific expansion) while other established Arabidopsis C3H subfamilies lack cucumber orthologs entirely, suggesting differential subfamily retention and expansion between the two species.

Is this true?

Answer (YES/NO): NO